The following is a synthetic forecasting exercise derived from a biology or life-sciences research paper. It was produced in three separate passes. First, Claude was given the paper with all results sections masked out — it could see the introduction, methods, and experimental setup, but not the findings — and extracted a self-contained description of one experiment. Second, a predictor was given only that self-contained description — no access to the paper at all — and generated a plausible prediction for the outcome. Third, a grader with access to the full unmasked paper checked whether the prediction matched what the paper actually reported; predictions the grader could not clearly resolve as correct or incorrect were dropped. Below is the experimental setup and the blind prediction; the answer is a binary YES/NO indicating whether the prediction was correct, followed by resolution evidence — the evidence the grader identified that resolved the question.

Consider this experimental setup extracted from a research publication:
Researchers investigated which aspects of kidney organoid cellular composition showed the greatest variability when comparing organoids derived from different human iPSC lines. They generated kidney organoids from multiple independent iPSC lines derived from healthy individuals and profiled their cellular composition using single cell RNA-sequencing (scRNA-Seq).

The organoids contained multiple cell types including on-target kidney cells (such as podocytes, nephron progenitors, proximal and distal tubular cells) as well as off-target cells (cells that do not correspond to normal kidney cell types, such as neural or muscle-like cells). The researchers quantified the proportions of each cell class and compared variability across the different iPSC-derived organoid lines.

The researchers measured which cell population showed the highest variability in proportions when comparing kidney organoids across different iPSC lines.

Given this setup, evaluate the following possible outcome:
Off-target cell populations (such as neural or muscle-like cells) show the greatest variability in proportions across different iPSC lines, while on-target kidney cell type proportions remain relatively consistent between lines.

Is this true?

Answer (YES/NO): YES